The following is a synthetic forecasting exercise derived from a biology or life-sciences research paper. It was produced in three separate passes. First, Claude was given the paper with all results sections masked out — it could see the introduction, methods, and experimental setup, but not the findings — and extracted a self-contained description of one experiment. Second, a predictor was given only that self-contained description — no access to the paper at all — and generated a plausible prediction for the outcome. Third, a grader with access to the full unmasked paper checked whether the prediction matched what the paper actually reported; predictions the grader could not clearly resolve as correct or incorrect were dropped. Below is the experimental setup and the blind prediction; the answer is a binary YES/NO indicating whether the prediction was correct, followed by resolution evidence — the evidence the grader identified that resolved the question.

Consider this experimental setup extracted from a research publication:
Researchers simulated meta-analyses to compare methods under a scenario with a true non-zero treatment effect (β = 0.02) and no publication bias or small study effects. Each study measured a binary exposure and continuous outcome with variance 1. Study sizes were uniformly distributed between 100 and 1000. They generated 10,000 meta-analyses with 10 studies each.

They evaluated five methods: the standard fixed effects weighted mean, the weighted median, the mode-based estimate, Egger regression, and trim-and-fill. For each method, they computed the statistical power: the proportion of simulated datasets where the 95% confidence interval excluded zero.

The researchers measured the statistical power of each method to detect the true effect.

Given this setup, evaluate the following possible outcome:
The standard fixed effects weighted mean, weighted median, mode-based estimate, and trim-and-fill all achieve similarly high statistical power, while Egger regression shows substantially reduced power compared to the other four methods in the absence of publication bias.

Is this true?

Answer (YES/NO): NO